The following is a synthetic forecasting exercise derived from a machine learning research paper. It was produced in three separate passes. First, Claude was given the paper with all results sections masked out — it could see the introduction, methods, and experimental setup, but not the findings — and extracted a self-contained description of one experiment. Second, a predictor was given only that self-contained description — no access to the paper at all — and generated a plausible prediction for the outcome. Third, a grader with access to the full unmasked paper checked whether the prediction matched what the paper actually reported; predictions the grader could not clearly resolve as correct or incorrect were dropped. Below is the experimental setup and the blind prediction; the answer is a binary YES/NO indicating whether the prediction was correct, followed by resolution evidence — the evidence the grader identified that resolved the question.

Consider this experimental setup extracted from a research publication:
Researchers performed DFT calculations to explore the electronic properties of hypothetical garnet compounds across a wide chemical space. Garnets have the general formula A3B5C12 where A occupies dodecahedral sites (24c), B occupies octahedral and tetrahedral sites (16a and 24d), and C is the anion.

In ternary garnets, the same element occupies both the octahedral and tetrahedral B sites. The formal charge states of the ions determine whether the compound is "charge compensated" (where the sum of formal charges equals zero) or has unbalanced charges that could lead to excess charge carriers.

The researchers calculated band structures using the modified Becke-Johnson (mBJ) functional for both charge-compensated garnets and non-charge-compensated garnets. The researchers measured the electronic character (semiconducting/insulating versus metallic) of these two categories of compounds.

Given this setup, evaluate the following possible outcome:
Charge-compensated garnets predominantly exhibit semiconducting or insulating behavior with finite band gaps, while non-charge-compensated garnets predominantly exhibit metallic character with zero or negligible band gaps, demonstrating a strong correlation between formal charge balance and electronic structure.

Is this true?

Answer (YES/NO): YES